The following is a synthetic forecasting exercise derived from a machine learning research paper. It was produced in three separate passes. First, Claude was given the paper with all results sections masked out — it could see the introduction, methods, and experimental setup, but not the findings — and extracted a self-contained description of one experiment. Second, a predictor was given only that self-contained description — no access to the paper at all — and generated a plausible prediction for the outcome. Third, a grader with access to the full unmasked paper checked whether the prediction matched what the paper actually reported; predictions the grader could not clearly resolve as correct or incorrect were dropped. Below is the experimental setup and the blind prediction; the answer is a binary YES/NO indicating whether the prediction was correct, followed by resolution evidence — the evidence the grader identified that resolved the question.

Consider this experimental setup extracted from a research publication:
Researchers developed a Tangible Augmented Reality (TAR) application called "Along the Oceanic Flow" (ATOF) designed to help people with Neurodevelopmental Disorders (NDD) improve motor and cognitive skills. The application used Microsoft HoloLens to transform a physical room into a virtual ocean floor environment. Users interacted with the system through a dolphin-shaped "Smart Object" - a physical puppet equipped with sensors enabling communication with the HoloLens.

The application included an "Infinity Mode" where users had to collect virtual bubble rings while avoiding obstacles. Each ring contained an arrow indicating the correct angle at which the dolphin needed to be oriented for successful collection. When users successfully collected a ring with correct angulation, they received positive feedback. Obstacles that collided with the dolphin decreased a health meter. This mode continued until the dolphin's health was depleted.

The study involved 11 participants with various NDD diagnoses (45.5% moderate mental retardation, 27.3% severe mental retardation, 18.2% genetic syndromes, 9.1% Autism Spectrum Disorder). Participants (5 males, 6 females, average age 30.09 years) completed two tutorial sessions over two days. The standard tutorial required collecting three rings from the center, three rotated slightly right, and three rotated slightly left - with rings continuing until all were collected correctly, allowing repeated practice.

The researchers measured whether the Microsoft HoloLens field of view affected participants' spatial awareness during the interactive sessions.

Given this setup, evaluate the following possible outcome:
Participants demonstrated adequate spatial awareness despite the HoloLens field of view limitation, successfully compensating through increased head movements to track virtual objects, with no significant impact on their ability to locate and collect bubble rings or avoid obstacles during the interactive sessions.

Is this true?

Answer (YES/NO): NO